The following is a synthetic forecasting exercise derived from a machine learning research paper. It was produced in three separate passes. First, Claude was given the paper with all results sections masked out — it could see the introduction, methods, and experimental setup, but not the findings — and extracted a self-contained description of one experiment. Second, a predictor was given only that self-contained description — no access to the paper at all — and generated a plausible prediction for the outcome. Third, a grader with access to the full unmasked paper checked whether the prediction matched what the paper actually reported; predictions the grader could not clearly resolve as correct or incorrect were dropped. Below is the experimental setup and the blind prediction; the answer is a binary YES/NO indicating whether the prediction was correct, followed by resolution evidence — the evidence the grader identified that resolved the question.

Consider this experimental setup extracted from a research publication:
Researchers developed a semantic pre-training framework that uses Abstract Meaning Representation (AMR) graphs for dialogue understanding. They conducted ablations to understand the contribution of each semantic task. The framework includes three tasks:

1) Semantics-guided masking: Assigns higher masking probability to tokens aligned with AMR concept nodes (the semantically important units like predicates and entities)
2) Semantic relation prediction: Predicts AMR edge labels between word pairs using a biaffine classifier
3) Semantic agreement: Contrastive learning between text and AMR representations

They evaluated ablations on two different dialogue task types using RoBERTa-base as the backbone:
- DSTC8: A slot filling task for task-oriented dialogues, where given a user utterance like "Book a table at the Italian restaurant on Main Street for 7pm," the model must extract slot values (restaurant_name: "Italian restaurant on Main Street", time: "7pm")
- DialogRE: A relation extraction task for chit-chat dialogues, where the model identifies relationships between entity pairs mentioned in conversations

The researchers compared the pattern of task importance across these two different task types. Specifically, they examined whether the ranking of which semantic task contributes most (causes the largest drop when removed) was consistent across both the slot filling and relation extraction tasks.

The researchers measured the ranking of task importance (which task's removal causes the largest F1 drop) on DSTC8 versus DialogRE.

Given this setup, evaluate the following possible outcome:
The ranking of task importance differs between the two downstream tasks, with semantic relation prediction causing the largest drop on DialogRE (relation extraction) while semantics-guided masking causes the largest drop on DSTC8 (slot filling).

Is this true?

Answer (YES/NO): NO